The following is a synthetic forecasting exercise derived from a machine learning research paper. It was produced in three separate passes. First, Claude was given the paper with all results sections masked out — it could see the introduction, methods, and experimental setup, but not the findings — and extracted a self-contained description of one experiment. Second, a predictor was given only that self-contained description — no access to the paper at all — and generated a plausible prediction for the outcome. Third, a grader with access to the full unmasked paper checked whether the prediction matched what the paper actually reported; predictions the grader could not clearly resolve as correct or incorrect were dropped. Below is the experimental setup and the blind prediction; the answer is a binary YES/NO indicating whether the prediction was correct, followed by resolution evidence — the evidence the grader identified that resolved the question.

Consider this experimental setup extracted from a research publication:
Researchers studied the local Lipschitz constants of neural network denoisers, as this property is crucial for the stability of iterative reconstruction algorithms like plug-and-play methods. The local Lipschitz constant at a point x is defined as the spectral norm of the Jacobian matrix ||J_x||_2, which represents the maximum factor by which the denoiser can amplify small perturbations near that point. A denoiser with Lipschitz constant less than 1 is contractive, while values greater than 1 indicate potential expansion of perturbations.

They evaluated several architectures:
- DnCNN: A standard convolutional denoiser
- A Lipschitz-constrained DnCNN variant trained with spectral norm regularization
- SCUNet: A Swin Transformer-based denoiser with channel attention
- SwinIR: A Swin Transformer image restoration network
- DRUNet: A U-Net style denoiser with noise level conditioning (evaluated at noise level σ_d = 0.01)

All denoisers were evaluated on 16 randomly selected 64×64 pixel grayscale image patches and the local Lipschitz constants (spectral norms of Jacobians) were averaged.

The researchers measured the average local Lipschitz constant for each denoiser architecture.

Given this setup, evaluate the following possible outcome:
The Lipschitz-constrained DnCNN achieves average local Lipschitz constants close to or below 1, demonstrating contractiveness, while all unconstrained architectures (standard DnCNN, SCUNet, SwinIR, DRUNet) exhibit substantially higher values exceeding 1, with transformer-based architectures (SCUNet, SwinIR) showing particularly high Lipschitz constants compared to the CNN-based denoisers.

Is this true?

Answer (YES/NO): NO